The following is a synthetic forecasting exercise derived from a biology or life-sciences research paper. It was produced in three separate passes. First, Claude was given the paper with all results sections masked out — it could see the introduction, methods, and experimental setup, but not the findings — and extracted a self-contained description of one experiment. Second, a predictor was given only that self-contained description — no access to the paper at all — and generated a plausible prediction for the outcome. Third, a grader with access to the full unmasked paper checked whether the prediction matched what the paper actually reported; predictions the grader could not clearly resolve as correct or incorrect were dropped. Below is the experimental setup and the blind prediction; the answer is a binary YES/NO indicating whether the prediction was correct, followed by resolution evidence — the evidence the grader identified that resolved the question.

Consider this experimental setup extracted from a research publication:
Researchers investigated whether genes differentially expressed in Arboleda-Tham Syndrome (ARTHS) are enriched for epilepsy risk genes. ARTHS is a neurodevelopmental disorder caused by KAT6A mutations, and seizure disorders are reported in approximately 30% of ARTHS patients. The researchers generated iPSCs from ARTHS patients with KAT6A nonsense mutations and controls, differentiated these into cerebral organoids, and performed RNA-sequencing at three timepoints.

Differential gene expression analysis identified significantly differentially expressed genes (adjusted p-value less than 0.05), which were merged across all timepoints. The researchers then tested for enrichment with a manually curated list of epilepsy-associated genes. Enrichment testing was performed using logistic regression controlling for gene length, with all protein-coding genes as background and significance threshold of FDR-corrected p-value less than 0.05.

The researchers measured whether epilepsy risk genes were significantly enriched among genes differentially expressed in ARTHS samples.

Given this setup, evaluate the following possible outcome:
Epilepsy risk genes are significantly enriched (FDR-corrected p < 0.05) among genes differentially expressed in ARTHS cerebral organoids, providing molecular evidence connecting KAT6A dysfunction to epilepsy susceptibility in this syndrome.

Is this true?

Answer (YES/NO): YES